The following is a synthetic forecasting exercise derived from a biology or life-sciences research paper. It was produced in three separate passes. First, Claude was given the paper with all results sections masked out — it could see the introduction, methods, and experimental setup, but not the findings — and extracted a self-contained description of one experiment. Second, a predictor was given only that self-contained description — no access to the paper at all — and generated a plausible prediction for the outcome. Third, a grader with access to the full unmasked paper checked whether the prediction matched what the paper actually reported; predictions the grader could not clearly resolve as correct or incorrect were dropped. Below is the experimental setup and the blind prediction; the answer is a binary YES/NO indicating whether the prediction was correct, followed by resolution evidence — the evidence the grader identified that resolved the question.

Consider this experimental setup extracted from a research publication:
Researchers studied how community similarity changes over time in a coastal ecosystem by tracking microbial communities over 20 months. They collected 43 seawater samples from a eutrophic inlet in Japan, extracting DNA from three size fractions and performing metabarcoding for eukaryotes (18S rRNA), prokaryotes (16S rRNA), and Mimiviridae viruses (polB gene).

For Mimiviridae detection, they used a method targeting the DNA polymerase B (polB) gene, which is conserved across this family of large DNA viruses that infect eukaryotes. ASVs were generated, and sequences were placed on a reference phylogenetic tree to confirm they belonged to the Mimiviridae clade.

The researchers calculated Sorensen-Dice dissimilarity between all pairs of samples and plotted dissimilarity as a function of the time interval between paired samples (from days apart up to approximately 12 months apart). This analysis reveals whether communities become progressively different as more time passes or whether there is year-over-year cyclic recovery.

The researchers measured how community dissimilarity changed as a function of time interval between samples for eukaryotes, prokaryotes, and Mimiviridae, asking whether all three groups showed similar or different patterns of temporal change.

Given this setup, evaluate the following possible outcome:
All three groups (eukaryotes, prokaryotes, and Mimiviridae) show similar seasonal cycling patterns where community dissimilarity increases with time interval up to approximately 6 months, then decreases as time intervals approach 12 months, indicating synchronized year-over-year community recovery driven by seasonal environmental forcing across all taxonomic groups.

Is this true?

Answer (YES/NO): YES